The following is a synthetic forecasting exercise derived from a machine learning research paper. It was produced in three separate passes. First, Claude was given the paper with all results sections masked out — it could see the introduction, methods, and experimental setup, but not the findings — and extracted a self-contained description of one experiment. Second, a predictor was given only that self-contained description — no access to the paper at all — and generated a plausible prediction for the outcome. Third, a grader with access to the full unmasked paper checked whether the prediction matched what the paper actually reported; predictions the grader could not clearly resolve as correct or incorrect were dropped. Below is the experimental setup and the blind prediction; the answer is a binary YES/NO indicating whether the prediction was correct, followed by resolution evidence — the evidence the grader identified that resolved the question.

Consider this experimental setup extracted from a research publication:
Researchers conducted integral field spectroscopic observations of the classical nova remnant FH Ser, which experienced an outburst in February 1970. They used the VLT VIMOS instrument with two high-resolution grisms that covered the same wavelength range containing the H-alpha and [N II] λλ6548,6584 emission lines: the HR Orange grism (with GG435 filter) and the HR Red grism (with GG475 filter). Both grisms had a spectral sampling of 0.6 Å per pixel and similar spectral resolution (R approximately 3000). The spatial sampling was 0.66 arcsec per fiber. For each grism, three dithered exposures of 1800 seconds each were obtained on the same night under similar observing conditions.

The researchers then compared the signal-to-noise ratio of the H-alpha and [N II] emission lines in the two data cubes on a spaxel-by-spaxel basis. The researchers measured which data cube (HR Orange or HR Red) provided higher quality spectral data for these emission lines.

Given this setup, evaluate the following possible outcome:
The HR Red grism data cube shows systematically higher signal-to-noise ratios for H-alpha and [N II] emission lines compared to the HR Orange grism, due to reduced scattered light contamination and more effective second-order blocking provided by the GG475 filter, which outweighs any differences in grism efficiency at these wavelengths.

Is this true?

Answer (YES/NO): NO